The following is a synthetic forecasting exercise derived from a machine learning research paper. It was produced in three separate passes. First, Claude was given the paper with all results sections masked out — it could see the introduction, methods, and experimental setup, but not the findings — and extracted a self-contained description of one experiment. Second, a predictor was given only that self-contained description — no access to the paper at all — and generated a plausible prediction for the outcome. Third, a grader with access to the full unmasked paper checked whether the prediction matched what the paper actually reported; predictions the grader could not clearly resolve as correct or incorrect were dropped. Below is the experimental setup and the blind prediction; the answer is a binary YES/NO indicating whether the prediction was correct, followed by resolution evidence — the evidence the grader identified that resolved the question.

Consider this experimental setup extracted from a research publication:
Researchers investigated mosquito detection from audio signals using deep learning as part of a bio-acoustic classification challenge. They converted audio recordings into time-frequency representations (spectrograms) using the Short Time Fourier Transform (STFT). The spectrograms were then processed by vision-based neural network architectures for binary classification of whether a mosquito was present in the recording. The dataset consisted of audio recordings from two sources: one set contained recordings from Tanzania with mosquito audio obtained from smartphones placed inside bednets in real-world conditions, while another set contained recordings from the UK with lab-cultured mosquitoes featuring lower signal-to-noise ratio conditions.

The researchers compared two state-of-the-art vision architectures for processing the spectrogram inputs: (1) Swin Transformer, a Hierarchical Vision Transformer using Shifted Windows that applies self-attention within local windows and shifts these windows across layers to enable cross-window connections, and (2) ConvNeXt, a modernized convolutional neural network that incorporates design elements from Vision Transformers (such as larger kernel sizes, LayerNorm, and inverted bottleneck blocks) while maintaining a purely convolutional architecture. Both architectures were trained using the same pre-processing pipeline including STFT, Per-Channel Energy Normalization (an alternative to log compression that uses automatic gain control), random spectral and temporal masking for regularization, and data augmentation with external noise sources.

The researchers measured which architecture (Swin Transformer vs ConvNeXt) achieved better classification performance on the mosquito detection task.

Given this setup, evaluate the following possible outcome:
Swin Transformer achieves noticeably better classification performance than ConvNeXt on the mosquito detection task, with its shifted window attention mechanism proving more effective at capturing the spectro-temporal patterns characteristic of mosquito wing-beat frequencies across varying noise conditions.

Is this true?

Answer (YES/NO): NO